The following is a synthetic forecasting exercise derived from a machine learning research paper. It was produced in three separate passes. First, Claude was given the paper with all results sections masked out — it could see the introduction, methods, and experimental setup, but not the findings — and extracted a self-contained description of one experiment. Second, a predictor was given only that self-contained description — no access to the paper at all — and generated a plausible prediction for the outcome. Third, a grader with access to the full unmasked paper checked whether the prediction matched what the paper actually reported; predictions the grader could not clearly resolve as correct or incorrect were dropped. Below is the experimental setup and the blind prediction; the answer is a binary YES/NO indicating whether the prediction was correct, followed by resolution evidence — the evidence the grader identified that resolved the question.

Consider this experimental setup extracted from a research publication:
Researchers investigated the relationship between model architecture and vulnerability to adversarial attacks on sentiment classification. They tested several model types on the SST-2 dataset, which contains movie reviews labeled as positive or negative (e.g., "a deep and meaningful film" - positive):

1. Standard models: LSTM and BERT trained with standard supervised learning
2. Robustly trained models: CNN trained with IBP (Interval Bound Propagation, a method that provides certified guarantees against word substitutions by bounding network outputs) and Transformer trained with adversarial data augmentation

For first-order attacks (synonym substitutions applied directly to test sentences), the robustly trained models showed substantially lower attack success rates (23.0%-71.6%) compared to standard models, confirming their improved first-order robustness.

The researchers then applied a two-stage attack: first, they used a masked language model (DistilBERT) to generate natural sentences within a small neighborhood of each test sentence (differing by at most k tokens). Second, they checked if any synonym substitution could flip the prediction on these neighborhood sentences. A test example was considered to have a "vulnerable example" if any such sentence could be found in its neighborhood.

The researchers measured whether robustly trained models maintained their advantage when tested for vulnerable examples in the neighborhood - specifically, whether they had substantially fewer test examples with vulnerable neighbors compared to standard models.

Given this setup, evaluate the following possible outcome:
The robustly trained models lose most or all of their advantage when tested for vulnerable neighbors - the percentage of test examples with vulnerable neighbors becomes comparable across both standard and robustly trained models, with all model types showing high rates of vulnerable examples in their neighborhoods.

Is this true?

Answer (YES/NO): YES